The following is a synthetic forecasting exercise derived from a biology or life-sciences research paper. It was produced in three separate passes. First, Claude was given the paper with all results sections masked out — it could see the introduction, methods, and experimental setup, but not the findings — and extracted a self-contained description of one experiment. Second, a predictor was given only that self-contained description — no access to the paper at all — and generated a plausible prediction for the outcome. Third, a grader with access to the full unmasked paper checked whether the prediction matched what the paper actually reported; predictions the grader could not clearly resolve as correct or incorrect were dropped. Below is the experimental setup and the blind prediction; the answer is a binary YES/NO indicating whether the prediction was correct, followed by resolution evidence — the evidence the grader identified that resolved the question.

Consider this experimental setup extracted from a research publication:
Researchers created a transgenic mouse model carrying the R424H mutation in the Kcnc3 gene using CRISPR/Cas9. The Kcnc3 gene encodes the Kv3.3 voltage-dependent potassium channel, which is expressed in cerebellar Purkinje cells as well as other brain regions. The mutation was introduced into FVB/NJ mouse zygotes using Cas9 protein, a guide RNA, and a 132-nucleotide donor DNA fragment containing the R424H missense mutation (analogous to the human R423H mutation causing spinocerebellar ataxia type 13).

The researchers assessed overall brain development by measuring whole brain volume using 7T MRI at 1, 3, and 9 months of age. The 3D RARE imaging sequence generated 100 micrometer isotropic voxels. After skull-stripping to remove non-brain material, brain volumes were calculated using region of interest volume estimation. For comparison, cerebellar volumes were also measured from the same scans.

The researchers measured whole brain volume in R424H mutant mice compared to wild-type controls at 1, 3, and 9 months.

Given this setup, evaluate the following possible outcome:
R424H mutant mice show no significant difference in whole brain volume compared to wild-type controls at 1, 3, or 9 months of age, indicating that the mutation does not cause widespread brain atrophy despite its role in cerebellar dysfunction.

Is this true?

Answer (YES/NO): NO